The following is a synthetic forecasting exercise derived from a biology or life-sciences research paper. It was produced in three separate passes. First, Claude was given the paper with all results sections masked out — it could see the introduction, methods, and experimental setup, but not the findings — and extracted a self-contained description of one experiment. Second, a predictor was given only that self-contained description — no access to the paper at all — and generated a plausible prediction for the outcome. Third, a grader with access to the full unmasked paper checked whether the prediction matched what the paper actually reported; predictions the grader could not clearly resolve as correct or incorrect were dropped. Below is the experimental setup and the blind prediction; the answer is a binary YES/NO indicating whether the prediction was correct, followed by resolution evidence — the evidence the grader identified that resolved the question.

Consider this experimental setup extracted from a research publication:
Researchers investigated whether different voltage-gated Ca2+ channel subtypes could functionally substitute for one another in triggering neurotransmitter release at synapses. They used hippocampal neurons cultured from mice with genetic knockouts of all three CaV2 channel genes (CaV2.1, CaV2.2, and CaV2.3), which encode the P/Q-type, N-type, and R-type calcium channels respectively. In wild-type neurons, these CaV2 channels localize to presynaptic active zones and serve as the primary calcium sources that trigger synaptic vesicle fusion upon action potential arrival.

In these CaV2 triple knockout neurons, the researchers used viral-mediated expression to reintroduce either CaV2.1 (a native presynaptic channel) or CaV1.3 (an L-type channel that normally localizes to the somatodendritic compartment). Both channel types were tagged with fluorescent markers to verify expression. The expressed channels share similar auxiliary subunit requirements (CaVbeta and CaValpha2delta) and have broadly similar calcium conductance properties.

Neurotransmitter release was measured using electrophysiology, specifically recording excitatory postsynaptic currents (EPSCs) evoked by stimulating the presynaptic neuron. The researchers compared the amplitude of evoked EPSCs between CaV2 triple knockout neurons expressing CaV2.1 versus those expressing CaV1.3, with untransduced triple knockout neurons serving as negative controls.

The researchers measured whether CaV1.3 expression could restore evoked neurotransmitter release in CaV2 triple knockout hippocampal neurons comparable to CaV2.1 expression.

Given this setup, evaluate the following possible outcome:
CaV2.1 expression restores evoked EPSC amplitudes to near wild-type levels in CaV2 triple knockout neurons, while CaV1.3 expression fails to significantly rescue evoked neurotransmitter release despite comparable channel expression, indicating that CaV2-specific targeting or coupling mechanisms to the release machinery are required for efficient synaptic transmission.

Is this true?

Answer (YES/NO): YES